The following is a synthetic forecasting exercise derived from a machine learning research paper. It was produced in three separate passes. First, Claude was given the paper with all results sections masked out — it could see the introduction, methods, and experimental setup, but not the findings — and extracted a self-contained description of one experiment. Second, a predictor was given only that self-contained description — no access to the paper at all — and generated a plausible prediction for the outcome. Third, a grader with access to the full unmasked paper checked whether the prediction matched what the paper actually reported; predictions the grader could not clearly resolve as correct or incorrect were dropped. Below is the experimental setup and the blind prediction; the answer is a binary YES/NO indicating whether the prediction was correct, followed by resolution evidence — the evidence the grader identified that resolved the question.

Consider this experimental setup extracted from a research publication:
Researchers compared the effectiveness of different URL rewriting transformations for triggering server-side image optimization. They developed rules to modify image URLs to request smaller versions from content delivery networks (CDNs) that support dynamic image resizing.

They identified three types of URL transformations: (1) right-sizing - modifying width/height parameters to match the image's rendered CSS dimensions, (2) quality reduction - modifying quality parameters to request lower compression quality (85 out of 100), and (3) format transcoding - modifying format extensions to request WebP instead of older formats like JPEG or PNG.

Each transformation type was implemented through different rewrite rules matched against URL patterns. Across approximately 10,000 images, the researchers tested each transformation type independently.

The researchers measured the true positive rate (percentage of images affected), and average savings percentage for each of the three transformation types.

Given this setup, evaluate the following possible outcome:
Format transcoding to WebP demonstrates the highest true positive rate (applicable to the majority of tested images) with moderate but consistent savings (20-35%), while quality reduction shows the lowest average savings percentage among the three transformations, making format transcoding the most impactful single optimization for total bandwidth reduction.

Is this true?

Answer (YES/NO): NO